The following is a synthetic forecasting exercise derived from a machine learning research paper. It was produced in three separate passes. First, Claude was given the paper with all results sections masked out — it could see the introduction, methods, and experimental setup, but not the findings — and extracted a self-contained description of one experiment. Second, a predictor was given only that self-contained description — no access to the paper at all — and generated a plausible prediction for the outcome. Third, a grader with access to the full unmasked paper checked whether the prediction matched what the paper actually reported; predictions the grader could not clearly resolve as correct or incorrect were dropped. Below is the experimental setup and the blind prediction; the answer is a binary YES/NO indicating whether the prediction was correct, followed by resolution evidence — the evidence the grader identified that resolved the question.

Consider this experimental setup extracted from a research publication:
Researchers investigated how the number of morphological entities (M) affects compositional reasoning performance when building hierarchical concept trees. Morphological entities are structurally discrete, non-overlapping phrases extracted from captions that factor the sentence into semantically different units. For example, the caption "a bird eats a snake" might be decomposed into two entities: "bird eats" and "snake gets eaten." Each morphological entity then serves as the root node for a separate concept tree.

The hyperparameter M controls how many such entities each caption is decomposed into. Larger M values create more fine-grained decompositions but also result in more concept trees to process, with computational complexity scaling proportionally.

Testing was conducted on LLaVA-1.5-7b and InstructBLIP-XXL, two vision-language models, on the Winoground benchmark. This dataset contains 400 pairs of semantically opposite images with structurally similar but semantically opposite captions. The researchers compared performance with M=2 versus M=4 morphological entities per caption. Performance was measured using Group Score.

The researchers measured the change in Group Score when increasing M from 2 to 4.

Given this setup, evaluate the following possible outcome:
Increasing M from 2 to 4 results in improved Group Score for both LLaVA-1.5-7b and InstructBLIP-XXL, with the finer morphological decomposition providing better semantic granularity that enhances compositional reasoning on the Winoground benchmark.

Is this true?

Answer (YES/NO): YES